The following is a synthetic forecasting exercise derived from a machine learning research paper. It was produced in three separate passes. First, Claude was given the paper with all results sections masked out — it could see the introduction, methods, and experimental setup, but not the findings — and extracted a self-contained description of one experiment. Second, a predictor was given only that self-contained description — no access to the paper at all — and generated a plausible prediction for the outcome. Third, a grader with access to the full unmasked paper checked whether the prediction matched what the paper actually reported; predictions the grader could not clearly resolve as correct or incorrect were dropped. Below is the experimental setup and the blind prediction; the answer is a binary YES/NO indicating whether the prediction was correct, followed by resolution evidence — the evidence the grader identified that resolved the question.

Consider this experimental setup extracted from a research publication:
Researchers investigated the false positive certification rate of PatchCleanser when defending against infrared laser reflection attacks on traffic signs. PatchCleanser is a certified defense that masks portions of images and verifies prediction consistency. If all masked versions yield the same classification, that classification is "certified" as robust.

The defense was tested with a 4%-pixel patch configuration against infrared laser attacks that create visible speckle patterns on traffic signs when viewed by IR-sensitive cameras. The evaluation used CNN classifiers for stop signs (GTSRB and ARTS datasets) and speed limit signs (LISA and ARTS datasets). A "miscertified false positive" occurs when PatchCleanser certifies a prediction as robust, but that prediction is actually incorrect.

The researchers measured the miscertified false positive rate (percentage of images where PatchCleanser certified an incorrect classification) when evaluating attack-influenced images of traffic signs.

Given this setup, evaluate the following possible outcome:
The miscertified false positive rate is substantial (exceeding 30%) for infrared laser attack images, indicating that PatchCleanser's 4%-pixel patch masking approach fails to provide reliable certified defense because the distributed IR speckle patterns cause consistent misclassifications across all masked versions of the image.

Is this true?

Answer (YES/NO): YES